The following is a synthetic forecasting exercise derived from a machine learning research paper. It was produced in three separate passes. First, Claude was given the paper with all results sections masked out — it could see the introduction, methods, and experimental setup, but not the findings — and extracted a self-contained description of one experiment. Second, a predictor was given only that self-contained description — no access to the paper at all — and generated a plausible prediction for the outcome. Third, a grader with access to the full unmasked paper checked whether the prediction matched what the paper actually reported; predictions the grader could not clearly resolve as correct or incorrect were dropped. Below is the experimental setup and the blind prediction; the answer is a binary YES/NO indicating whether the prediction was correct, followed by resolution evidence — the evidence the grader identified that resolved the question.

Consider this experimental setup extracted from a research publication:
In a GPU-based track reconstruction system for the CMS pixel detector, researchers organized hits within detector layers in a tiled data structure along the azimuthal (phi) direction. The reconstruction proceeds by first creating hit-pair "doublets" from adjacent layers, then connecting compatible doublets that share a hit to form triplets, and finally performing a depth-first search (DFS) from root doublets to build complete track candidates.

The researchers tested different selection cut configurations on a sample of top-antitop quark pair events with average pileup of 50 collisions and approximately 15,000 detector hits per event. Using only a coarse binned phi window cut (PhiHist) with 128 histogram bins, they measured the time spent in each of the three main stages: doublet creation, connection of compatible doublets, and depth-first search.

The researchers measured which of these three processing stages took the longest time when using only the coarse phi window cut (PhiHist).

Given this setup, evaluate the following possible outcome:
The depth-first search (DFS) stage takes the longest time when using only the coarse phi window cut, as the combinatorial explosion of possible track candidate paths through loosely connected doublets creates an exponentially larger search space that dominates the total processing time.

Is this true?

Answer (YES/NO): NO